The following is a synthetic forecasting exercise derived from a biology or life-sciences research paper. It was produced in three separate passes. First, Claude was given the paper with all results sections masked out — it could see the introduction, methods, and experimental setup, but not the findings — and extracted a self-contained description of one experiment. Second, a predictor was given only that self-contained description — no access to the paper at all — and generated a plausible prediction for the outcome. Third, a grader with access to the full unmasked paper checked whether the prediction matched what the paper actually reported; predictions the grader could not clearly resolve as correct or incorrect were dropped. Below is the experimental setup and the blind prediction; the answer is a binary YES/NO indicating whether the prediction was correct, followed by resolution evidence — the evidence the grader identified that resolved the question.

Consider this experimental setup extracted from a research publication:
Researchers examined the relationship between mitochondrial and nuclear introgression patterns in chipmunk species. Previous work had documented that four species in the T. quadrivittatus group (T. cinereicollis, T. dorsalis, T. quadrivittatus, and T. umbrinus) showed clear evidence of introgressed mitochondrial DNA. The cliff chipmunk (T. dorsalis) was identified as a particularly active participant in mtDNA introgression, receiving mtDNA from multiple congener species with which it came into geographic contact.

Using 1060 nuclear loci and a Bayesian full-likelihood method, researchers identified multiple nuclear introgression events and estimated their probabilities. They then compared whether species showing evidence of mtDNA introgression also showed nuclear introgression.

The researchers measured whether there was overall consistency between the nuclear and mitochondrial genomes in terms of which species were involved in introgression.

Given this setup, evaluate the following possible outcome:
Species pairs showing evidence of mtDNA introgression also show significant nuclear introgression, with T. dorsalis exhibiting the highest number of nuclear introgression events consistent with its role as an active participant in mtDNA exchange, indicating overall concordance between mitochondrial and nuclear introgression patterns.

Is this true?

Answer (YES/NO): YES